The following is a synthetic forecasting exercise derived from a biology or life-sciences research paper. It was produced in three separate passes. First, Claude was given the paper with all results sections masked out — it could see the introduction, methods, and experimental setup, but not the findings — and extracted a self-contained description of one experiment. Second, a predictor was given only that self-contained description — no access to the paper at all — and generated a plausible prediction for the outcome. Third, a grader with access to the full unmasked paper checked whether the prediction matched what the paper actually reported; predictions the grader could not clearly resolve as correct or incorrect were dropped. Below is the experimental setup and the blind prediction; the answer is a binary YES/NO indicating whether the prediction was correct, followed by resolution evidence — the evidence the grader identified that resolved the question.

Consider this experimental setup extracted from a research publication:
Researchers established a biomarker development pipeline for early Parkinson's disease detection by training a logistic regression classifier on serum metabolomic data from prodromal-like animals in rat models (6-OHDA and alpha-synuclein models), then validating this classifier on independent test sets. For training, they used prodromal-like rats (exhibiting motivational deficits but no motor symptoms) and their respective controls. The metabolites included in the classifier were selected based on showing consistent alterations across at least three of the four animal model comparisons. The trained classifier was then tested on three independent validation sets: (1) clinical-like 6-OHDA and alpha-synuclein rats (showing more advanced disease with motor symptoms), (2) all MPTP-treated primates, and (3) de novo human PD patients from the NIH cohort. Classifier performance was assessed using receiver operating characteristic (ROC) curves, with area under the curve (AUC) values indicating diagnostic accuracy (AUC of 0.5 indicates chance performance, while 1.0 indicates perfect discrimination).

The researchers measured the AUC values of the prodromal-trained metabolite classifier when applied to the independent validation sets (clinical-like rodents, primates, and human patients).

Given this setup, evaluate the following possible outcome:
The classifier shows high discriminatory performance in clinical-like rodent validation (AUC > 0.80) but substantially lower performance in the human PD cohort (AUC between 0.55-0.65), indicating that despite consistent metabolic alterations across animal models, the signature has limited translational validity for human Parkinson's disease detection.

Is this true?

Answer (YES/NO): NO